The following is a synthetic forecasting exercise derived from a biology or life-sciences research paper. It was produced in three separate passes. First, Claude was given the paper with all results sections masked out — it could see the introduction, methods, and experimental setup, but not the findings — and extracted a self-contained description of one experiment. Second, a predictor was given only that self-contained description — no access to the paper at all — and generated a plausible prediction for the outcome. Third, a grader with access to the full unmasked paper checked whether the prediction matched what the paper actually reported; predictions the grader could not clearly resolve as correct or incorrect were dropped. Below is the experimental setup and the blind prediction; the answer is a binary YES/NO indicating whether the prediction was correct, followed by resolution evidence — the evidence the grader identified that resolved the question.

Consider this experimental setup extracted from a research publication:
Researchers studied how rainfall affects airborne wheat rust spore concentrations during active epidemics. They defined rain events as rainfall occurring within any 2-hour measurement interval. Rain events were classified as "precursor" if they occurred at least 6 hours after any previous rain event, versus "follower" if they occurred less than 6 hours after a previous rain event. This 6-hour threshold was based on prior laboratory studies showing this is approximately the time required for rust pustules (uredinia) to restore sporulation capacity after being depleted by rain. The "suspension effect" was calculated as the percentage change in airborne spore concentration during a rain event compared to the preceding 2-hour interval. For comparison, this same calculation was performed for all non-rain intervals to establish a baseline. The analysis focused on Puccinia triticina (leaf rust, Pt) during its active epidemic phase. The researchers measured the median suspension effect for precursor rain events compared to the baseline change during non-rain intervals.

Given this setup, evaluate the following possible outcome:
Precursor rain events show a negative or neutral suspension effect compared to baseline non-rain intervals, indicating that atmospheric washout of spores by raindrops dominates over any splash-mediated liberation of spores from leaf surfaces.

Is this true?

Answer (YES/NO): NO